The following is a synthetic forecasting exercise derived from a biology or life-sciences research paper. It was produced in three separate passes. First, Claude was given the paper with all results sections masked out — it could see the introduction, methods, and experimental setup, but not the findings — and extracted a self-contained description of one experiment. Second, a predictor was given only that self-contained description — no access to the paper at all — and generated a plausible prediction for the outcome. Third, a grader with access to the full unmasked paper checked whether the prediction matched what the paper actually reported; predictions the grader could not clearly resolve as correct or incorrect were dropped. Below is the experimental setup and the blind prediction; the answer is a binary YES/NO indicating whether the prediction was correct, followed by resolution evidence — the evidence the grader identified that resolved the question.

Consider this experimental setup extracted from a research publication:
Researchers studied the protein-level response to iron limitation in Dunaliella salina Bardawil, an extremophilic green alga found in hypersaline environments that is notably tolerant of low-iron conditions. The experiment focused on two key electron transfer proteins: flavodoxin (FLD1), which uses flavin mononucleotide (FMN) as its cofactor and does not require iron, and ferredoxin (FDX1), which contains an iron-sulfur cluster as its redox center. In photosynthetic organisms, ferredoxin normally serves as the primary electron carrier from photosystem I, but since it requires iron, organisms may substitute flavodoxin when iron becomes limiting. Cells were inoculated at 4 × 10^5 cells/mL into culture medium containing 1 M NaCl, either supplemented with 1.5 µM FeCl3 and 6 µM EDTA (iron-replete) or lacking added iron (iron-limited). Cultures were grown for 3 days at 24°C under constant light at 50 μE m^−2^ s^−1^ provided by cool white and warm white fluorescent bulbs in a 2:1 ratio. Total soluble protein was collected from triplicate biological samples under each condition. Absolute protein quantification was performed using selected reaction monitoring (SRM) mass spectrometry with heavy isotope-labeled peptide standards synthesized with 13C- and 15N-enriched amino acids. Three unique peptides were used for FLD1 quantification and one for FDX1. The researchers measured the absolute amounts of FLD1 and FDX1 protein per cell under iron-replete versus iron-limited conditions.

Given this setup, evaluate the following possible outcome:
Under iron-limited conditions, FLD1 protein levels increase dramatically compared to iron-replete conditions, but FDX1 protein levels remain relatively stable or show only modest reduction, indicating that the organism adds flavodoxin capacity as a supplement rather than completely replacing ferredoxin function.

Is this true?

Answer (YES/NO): NO